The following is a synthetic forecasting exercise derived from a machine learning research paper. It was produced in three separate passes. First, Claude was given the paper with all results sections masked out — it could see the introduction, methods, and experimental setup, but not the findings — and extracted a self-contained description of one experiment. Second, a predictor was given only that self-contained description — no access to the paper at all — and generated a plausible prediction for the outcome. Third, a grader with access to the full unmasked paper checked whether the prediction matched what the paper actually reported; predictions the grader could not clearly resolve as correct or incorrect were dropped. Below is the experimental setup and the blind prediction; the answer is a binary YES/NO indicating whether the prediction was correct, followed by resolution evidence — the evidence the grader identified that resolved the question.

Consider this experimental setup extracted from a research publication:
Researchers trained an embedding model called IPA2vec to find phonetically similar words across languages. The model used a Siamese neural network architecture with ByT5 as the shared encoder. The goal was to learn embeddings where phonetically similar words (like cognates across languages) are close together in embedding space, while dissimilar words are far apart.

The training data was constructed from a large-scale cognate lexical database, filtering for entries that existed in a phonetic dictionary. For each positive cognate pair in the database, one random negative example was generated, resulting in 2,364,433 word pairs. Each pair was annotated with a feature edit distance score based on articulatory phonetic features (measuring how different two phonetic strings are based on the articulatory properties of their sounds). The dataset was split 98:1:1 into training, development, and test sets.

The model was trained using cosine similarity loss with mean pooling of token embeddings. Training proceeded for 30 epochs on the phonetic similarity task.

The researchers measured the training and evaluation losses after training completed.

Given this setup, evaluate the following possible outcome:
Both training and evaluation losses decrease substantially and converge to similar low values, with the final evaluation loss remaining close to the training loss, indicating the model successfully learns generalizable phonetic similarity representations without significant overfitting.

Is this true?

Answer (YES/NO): YES